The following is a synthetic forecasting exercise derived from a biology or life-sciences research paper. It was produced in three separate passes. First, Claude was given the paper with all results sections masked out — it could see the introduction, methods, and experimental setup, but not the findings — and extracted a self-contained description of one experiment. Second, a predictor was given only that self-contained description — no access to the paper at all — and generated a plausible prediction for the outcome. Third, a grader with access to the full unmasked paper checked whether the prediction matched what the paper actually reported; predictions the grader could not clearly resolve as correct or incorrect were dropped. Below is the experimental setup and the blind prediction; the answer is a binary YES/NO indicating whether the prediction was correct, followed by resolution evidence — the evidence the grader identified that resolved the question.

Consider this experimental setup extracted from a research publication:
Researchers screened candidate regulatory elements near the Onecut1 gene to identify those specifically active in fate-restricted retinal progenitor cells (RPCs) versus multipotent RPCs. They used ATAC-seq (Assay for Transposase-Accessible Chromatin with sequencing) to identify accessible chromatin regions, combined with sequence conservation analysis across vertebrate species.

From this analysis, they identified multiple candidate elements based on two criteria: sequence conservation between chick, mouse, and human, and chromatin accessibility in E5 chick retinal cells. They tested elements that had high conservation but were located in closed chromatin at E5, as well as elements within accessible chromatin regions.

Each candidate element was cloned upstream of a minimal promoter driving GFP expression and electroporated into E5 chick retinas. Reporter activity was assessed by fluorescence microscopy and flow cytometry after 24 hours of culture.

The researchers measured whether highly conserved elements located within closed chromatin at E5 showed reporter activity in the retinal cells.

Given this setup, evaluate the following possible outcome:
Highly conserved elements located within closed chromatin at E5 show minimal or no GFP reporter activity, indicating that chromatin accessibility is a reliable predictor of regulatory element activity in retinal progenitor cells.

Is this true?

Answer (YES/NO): YES